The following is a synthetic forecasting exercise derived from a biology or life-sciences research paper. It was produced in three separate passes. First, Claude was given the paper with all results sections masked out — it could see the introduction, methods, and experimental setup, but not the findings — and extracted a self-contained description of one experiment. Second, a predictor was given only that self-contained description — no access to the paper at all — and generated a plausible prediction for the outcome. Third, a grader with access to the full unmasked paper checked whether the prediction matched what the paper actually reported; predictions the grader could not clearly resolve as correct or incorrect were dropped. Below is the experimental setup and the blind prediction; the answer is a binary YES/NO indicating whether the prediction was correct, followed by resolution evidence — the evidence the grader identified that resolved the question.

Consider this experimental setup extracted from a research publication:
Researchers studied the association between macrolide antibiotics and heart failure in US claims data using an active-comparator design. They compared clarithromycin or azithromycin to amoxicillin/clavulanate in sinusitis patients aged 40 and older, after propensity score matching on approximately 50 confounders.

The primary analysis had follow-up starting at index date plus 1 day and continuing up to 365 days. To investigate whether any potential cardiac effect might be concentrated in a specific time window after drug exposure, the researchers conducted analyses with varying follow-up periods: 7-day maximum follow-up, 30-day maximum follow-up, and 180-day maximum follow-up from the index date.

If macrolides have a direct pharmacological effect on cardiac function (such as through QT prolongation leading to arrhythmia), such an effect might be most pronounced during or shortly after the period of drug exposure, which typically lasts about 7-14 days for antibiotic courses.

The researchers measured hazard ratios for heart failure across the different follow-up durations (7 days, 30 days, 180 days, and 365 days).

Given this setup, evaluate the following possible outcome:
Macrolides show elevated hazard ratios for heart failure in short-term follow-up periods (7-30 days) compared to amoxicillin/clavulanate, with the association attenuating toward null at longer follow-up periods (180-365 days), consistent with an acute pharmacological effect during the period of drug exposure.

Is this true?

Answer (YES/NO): NO